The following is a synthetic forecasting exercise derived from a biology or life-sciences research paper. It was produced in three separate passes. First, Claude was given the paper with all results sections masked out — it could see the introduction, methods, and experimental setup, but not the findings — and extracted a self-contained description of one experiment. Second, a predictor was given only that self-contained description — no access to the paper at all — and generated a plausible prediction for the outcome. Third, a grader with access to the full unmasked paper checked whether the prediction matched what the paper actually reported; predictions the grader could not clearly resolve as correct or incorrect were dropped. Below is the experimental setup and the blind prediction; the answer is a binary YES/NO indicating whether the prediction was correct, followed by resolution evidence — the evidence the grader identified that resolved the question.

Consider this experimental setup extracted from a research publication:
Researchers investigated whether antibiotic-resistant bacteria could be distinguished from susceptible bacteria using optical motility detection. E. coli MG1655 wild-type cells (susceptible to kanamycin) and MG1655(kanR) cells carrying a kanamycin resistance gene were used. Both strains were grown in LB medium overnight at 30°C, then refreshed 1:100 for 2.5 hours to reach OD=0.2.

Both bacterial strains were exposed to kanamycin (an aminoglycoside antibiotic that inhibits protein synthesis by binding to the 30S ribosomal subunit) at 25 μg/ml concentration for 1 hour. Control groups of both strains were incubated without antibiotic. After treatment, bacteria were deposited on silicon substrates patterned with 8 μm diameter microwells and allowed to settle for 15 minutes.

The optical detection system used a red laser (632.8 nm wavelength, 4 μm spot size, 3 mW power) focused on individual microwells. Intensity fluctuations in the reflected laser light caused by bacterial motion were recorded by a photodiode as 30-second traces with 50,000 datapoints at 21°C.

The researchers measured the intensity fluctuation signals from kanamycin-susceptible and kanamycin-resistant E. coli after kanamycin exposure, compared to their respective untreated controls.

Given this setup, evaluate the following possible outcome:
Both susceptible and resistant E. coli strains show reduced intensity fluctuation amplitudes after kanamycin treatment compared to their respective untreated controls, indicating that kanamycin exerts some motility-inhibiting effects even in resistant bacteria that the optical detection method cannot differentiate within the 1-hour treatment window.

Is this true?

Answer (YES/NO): NO